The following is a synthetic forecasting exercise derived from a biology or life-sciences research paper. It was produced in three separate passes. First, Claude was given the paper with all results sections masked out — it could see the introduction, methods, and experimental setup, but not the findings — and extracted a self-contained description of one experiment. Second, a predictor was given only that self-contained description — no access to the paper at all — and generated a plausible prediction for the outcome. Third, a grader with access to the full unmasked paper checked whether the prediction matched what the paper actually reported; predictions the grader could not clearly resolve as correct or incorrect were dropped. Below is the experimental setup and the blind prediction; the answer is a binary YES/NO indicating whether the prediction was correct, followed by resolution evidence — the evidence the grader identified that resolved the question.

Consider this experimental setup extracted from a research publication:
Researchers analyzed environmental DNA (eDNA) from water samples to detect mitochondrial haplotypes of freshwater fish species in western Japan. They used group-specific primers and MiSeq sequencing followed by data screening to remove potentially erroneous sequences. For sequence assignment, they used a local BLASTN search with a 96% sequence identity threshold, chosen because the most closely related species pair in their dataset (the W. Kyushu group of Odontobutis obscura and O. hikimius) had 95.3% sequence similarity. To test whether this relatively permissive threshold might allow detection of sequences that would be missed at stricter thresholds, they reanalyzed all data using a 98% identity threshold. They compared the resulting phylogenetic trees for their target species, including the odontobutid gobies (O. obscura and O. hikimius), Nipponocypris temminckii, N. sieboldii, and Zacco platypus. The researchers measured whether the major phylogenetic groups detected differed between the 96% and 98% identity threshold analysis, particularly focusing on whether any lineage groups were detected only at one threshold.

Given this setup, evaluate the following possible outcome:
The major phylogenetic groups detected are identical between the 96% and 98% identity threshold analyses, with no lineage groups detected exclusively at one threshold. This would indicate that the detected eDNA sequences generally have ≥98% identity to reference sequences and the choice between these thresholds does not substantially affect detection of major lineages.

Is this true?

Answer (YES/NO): NO